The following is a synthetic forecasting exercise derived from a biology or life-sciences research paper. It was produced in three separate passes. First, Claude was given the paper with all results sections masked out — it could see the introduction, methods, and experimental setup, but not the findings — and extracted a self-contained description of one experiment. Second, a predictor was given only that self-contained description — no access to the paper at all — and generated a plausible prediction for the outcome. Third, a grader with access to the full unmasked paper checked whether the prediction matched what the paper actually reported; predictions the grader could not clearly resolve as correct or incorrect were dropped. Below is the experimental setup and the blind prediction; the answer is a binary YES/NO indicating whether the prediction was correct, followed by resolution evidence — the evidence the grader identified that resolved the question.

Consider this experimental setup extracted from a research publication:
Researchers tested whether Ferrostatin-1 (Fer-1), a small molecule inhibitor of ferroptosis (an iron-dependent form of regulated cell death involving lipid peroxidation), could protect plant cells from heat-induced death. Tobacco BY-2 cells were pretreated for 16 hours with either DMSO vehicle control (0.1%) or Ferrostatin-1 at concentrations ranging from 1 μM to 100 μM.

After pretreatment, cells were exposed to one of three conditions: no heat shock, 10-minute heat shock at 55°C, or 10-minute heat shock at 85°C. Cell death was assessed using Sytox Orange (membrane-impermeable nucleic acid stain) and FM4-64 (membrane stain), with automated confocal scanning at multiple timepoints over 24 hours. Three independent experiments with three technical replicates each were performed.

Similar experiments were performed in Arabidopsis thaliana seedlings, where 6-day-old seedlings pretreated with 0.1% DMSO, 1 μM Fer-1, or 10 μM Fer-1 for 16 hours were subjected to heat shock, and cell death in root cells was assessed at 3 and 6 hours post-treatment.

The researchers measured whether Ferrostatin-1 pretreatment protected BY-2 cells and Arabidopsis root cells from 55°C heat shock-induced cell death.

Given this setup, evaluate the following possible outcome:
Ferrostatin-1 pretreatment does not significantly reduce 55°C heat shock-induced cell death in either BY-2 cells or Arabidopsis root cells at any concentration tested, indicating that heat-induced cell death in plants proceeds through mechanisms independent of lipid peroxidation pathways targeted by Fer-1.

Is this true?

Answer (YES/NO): YES